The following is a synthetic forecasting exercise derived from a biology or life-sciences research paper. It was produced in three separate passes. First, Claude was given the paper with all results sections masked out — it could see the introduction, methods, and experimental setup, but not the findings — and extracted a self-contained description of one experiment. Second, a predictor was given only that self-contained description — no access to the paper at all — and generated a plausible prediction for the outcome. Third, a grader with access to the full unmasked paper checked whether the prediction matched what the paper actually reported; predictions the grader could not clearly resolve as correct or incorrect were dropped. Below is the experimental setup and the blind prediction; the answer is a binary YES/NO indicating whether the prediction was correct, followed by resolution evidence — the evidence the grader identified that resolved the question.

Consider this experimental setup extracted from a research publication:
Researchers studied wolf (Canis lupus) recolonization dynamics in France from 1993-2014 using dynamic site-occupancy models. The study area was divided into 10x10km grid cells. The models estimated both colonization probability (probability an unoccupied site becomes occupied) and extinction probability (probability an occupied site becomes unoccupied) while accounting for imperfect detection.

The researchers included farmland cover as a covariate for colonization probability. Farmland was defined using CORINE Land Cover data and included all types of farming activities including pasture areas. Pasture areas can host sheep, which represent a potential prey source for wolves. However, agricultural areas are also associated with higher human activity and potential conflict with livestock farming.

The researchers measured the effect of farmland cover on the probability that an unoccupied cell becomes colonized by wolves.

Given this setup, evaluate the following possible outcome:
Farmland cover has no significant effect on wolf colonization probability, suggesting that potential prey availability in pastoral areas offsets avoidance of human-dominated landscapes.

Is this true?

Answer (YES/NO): NO